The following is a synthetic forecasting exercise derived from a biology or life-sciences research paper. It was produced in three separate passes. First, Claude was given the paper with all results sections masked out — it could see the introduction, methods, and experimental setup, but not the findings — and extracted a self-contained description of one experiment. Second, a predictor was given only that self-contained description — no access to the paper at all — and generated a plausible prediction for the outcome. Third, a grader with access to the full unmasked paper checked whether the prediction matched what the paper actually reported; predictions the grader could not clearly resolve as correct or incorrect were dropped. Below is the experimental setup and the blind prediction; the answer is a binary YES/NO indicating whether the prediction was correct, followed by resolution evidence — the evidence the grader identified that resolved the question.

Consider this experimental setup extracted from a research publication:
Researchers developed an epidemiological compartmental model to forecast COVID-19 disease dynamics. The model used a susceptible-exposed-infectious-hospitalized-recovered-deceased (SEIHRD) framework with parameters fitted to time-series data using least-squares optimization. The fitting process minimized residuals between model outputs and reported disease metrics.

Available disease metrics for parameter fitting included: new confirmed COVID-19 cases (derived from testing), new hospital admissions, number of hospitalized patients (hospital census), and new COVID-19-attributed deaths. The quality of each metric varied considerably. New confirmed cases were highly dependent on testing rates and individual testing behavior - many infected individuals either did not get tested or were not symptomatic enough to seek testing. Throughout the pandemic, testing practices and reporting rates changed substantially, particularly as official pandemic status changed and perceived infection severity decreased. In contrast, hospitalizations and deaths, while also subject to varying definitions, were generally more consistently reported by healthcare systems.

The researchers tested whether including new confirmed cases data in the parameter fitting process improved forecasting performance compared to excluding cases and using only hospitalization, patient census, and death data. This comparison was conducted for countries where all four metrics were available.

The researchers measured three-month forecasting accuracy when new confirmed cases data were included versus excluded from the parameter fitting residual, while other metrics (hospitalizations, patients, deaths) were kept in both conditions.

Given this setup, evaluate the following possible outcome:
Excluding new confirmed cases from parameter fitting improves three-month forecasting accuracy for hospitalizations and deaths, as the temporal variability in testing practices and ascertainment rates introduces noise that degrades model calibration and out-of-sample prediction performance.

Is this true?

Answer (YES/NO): YES